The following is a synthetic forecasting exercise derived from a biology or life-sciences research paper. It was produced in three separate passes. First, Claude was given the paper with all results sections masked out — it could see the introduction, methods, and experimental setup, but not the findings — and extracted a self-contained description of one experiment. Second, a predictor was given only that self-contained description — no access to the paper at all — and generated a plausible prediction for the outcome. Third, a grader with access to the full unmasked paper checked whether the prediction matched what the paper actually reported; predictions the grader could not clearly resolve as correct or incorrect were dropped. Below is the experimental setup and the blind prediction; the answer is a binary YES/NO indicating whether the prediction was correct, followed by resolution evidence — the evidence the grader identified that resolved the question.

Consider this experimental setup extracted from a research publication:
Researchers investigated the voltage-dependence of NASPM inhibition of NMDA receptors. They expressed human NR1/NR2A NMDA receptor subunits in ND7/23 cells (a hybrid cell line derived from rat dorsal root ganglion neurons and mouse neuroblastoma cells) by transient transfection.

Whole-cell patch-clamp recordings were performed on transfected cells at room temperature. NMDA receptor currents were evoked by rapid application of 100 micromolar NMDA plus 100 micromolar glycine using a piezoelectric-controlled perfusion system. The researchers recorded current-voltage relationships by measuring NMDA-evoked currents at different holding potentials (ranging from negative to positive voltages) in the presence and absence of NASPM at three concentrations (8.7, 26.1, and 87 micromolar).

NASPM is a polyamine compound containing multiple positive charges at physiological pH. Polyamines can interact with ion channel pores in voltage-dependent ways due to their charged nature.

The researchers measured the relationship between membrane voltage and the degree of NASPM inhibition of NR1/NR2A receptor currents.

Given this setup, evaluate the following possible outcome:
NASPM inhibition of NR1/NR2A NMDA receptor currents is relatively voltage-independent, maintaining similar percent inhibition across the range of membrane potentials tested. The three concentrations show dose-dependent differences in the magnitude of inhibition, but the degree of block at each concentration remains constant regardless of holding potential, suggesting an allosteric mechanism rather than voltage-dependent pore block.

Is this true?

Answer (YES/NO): NO